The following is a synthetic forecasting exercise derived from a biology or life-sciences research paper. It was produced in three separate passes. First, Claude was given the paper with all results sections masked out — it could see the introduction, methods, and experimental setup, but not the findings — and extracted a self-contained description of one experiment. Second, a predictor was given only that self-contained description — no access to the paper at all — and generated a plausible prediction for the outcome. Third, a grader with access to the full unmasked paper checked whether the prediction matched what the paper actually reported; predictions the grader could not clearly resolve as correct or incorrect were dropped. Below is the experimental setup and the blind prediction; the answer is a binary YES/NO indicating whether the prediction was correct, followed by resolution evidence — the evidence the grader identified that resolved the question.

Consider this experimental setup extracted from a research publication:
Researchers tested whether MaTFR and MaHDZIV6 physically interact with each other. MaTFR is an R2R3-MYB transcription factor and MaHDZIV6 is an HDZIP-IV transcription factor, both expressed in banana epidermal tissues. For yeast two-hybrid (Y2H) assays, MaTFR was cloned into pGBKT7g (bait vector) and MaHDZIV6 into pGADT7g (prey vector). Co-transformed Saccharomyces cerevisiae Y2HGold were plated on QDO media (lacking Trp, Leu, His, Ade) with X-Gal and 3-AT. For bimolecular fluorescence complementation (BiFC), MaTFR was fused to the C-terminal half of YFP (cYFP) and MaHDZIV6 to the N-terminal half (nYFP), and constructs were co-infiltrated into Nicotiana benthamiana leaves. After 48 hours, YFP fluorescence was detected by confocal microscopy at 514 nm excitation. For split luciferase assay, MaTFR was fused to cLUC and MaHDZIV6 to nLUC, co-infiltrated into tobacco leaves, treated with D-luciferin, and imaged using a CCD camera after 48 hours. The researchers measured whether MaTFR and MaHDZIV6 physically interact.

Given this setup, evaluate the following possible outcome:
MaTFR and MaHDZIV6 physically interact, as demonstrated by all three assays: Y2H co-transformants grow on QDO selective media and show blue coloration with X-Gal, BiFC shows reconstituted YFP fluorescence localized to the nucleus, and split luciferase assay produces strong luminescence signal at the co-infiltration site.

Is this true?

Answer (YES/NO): YES